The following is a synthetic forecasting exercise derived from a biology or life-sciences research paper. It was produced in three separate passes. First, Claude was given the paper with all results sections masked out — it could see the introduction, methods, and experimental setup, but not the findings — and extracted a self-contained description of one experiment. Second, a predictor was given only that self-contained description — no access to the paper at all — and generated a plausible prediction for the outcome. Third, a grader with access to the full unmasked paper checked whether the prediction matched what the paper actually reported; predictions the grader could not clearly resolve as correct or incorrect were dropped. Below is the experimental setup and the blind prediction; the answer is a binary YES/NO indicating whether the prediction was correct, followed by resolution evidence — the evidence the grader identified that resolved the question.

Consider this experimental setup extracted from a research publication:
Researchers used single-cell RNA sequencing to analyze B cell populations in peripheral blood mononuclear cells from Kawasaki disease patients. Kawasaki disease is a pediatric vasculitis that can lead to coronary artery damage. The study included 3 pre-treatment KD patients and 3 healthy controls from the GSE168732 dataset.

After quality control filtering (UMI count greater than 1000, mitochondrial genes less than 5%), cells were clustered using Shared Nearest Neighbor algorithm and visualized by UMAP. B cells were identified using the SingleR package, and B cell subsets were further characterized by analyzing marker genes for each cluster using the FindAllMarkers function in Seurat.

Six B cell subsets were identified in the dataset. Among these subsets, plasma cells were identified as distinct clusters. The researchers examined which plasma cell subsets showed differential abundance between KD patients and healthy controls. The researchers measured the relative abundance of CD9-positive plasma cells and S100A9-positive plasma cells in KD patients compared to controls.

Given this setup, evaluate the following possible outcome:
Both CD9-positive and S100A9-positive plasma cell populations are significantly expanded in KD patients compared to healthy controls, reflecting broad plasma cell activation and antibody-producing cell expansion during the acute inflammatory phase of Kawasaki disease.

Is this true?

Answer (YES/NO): YES